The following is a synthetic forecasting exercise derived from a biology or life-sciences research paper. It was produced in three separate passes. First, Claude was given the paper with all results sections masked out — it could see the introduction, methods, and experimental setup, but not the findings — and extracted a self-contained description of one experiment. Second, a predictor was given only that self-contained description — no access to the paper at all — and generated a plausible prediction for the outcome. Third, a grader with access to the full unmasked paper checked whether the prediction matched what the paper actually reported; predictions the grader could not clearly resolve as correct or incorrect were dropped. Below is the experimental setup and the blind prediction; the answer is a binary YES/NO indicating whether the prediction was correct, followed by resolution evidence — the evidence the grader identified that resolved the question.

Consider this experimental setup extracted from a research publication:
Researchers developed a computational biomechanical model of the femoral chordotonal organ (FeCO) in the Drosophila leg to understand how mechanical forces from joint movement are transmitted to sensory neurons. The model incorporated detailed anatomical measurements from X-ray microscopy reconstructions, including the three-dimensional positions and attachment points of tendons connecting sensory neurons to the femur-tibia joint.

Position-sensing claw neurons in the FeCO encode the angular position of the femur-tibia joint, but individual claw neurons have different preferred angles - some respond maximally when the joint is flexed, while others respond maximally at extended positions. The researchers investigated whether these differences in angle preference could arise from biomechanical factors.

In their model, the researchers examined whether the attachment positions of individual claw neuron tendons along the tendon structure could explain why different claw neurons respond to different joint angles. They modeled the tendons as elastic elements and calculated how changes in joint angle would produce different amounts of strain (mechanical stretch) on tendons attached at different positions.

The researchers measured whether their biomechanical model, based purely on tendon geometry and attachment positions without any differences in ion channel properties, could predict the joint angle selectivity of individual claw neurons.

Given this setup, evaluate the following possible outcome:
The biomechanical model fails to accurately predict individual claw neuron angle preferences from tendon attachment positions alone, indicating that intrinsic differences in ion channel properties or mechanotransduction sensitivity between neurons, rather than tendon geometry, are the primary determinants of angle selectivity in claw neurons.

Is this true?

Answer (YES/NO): NO